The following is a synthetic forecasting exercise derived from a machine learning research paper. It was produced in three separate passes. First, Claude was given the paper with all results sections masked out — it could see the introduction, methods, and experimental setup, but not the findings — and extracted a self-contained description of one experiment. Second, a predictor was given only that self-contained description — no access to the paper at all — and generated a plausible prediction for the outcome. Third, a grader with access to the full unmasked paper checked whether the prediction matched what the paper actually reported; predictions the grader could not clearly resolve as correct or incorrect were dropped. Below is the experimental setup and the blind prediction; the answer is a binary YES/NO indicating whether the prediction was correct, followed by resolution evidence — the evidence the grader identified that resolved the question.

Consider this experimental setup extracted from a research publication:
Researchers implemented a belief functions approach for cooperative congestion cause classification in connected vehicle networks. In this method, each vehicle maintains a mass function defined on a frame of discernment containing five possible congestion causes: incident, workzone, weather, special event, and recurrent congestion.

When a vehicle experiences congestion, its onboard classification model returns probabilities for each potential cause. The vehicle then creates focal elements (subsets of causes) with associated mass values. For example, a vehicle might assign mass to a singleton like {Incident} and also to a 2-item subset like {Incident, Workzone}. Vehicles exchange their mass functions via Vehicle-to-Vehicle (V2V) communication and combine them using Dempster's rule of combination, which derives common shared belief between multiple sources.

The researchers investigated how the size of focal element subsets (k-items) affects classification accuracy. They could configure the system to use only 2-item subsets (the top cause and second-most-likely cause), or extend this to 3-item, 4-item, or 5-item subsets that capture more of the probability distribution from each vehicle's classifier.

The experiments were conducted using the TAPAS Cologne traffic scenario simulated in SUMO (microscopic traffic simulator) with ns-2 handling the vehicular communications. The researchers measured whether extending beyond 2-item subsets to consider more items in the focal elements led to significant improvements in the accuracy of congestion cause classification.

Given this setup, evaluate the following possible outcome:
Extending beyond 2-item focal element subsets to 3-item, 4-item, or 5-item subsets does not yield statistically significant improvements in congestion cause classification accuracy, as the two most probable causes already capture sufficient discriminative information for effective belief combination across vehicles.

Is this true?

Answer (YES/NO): YES